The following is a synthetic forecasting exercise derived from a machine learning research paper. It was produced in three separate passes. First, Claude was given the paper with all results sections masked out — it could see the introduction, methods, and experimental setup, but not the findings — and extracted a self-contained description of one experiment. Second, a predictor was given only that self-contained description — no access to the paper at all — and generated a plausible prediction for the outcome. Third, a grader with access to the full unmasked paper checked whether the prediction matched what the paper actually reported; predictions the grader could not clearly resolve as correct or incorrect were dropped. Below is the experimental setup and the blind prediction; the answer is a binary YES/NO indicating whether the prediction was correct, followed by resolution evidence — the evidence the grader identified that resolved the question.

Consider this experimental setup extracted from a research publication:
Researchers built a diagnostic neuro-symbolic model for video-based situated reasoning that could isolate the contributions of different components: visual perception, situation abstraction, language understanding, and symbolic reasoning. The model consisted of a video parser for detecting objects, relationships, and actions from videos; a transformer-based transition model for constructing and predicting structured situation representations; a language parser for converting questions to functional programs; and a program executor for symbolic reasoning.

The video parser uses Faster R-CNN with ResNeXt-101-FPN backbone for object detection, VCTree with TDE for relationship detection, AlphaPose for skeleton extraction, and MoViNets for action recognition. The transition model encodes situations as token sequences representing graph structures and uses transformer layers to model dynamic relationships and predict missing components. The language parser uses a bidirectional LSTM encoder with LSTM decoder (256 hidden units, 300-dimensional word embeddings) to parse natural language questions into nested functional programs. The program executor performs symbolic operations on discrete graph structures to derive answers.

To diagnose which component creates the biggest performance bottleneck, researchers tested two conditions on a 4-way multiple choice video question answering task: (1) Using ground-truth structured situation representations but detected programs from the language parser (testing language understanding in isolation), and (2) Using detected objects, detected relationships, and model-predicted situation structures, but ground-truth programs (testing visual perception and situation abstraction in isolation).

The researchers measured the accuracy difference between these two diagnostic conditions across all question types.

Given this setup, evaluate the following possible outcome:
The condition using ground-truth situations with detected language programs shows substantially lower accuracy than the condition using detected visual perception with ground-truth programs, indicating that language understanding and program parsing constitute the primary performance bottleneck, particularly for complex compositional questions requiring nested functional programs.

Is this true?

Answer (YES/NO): NO